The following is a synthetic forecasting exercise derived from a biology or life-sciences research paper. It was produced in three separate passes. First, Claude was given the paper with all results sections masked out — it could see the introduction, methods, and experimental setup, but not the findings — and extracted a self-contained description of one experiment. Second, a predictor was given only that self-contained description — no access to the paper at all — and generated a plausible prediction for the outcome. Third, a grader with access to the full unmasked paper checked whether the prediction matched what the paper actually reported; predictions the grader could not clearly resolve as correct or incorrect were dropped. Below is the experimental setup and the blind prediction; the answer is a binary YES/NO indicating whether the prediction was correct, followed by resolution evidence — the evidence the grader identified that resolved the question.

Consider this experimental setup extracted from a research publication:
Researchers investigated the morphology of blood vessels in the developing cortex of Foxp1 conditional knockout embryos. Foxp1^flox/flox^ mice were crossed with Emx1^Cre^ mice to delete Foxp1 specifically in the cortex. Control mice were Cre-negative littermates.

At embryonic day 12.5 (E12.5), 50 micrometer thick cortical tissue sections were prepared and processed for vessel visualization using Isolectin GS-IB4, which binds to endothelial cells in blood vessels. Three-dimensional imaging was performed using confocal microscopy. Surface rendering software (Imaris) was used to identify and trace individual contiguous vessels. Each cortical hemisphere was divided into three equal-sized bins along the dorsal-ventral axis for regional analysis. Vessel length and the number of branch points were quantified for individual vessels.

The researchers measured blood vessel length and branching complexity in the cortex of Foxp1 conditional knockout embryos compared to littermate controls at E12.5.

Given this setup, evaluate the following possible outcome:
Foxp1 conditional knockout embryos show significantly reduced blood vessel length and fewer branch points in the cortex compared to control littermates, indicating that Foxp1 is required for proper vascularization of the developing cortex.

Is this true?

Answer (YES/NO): NO